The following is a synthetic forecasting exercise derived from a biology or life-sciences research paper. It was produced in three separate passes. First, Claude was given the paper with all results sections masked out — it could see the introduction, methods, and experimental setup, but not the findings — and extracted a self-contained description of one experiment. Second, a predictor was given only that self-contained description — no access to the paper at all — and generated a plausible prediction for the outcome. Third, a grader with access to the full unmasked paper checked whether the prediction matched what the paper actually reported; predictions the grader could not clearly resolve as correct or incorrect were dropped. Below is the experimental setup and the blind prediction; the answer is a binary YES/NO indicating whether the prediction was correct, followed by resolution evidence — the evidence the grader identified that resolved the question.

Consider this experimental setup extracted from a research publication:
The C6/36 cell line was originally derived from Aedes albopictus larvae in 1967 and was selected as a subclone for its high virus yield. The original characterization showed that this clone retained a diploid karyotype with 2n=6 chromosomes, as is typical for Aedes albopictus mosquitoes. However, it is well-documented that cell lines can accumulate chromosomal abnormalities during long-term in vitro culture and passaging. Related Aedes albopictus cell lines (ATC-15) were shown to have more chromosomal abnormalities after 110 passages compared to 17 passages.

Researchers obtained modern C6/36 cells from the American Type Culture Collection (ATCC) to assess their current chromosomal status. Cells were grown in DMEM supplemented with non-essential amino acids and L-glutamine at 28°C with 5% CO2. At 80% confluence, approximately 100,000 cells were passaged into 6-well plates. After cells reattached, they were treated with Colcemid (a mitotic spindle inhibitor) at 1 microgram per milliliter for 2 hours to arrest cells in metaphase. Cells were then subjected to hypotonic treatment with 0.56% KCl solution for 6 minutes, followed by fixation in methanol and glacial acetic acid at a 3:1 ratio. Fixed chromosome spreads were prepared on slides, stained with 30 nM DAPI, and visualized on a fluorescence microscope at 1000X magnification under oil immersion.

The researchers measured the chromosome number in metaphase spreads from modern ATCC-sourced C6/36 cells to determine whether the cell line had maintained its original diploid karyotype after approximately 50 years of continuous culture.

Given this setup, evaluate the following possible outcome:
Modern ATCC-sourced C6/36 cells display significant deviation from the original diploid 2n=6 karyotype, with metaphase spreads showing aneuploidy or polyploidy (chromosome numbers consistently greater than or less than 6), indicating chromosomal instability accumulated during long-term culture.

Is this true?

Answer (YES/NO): YES